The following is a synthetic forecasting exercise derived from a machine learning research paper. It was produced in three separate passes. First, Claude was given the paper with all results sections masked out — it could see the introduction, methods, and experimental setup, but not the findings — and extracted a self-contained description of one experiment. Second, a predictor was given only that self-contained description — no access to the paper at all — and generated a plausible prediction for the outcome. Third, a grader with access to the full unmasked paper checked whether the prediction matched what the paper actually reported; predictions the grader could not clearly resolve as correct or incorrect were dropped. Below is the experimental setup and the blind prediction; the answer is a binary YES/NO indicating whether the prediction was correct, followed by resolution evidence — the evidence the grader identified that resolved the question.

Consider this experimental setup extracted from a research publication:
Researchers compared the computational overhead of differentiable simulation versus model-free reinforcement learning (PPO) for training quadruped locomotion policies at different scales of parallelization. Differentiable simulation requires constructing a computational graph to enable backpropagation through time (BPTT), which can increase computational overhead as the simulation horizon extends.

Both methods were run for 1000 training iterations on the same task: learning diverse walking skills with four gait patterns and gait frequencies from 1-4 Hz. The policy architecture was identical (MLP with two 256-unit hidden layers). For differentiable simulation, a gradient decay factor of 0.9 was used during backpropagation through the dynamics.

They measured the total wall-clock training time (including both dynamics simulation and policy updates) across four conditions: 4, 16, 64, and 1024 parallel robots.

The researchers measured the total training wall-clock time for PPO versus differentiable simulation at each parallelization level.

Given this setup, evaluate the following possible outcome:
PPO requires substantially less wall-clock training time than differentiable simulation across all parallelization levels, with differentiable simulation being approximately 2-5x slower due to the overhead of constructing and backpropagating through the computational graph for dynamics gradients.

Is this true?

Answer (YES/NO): NO